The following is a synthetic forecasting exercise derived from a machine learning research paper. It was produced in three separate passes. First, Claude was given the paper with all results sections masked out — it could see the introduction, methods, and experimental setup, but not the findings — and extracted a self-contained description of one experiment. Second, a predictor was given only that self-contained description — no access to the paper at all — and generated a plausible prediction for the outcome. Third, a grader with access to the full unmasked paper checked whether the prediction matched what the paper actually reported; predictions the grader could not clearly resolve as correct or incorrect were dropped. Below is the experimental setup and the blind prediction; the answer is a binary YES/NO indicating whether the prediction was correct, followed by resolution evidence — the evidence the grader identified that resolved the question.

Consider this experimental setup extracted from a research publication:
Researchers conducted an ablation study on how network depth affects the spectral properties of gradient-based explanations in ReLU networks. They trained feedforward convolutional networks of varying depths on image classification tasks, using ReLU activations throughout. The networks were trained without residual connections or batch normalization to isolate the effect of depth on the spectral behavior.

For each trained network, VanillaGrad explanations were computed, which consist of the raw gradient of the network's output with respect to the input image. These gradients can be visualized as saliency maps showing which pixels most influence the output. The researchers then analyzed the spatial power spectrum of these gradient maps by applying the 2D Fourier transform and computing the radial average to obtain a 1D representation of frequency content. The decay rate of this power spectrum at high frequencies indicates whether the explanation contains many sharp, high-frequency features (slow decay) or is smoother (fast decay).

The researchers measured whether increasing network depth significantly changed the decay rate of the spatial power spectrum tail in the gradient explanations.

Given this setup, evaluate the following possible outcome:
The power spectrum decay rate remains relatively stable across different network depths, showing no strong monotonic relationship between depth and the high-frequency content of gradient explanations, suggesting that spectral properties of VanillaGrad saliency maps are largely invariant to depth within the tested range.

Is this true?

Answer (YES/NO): YES